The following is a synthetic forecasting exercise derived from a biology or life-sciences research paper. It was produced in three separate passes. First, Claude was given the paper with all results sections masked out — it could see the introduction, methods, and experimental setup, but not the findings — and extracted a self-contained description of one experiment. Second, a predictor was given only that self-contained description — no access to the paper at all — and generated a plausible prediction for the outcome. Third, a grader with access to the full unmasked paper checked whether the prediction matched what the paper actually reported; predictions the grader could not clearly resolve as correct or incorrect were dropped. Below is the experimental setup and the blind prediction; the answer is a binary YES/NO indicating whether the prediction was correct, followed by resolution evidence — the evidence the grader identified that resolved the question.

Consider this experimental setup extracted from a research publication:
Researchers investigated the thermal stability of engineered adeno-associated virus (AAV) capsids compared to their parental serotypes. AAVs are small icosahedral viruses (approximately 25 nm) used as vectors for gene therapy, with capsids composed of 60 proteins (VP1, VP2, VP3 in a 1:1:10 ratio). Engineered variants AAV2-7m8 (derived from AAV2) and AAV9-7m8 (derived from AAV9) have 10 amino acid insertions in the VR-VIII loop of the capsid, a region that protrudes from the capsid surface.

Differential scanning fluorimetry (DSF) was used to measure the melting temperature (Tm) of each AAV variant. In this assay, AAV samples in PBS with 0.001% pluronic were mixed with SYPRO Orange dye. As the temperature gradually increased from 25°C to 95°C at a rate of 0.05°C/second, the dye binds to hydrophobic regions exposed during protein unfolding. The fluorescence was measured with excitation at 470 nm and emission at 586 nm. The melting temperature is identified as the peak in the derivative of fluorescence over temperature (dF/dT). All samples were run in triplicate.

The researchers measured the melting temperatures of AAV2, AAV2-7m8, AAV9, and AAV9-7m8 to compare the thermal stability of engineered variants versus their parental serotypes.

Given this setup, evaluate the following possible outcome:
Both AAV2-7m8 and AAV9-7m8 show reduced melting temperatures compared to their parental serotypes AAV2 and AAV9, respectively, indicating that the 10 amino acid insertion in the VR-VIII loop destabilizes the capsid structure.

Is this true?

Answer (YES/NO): YES